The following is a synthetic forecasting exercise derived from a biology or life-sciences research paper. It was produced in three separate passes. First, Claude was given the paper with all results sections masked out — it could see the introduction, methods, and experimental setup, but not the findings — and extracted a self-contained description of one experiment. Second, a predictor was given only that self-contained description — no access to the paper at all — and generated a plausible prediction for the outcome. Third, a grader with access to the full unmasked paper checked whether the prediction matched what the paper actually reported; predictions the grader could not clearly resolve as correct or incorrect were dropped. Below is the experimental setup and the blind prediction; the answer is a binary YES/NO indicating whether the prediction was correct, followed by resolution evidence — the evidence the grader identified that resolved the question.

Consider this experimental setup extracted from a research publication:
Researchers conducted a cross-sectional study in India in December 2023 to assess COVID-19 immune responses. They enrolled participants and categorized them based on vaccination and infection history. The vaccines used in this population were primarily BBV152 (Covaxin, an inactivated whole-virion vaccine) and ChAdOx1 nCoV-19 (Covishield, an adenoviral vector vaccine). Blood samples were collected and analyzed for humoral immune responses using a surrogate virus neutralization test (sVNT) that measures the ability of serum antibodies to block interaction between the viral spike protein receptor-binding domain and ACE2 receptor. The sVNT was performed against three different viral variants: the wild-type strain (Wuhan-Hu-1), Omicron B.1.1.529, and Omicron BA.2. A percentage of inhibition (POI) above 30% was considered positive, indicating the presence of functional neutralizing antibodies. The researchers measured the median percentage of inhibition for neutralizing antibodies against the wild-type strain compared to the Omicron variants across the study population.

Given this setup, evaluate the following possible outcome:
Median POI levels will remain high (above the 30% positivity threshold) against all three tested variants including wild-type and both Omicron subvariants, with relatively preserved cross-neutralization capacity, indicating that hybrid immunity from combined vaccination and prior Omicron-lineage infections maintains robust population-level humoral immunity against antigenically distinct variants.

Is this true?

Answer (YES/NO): NO